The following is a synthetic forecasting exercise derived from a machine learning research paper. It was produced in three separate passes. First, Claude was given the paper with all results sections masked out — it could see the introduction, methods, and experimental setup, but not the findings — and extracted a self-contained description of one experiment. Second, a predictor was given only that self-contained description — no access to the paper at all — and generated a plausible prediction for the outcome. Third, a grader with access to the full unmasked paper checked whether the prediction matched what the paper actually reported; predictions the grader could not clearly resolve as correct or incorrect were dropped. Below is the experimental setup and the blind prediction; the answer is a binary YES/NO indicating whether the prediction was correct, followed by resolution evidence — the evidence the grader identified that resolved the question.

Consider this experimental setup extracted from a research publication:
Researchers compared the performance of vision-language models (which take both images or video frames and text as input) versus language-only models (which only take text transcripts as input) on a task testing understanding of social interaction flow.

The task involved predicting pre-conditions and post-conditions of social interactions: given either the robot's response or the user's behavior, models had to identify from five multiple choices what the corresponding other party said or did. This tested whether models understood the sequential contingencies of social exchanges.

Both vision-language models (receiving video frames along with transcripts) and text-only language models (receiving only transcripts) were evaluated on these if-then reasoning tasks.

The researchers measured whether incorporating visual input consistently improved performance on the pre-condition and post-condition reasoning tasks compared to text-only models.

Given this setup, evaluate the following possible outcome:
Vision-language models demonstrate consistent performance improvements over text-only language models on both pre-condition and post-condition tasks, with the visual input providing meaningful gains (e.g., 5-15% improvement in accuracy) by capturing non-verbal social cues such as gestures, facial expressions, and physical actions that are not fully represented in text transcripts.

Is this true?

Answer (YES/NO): NO